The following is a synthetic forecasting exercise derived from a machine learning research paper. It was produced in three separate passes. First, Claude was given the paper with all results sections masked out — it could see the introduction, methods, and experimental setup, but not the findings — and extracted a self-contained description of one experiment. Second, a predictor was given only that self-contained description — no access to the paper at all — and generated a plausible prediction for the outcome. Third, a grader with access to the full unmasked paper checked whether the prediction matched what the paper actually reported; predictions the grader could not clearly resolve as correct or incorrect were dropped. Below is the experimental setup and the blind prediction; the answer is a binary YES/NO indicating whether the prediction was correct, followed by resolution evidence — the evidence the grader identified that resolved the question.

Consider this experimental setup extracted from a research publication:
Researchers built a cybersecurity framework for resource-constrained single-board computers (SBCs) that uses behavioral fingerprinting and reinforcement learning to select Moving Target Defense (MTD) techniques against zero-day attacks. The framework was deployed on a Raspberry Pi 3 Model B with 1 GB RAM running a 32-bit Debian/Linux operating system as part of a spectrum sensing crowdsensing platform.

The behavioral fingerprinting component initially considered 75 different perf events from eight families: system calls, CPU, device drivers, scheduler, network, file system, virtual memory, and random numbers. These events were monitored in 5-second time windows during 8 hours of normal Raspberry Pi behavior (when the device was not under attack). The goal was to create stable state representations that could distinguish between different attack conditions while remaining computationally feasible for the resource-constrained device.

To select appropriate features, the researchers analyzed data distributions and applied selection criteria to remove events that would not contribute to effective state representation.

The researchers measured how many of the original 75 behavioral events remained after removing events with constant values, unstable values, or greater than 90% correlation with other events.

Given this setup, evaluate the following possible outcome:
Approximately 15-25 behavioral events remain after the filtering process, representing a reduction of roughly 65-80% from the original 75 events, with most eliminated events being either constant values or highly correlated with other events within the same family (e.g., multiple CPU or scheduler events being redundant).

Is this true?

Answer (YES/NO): NO